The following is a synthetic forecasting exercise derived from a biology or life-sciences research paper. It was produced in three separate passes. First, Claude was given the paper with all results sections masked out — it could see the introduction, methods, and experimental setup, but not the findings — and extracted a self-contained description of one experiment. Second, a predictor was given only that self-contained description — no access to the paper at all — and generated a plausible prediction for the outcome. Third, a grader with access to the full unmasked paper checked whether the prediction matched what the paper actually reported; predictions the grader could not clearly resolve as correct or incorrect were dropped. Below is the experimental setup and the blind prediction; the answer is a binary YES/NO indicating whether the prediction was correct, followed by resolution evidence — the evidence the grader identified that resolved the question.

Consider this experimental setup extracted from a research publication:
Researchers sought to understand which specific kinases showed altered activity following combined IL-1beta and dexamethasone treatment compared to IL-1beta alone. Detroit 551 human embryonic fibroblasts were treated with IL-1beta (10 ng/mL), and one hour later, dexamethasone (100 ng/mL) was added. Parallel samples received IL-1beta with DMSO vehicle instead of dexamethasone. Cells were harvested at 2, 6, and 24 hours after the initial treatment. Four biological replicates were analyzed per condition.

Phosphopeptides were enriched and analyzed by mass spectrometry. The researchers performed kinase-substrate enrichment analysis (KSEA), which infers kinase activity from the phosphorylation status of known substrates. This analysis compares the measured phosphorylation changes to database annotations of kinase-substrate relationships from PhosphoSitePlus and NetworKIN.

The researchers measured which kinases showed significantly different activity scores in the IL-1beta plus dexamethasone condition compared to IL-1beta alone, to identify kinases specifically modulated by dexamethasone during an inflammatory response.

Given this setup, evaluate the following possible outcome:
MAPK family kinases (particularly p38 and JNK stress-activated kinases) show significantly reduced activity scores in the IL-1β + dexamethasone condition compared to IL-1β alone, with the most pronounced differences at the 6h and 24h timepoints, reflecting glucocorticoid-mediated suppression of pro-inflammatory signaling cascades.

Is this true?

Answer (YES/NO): NO